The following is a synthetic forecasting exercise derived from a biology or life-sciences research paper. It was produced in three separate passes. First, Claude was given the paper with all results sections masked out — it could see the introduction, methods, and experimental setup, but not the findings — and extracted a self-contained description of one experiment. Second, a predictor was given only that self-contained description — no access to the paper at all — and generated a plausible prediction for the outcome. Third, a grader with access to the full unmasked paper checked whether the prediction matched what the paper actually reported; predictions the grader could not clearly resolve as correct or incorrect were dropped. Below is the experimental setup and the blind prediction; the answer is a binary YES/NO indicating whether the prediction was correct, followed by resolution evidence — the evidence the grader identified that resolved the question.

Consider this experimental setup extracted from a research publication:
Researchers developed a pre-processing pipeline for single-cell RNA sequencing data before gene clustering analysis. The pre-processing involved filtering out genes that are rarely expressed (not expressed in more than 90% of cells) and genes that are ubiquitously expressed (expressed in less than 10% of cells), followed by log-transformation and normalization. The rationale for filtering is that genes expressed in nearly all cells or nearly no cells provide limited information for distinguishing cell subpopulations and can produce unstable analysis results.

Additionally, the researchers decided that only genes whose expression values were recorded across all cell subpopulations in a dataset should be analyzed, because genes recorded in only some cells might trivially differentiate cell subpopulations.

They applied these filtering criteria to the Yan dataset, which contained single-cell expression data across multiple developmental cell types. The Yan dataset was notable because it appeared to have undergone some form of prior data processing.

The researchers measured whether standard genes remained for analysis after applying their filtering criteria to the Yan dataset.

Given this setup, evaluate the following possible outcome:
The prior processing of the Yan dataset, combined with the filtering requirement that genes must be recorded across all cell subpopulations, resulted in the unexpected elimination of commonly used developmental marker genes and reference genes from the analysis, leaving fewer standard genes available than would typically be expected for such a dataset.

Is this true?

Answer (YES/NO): NO